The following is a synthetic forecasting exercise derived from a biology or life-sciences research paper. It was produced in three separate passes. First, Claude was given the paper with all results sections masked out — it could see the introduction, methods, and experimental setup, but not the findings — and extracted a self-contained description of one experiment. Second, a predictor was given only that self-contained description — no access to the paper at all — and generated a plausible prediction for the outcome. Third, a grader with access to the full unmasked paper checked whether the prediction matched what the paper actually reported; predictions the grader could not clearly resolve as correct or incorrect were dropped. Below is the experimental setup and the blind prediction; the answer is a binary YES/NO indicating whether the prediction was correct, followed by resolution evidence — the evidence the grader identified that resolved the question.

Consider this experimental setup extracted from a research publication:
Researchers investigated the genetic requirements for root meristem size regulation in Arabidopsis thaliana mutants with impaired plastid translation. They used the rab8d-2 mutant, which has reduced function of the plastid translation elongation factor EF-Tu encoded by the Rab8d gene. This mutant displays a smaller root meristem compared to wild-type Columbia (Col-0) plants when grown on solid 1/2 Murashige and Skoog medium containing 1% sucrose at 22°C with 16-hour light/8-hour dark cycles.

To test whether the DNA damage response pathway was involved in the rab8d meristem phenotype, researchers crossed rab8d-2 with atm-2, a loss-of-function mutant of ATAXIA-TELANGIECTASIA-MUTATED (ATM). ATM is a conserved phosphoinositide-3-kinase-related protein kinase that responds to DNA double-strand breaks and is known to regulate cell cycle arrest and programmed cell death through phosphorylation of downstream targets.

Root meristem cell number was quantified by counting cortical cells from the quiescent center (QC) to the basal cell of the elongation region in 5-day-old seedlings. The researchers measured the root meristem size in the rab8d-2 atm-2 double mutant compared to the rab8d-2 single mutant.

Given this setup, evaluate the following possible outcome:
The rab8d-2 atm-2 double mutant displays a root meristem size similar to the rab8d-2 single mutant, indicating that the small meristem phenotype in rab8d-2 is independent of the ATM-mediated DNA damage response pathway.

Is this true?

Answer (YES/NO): NO